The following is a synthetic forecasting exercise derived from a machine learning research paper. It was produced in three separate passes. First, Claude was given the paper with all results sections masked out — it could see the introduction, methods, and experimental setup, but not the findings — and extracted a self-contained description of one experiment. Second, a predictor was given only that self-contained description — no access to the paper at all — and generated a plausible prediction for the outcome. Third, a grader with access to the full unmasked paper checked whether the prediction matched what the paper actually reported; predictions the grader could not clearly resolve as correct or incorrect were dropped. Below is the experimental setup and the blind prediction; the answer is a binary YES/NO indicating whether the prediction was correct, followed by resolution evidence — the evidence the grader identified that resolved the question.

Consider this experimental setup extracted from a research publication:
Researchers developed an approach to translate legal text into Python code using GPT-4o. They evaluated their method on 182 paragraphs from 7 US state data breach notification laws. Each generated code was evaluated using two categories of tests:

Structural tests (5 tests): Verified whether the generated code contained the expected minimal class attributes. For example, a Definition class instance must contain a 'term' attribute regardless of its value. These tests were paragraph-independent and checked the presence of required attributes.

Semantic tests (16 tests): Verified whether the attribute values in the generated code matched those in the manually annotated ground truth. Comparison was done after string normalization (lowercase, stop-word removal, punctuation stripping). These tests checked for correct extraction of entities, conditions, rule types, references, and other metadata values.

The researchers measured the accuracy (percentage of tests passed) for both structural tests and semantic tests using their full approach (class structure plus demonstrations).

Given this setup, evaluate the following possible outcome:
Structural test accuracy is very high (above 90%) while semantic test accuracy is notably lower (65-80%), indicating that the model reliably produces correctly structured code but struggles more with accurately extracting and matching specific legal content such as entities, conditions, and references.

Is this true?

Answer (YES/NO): NO